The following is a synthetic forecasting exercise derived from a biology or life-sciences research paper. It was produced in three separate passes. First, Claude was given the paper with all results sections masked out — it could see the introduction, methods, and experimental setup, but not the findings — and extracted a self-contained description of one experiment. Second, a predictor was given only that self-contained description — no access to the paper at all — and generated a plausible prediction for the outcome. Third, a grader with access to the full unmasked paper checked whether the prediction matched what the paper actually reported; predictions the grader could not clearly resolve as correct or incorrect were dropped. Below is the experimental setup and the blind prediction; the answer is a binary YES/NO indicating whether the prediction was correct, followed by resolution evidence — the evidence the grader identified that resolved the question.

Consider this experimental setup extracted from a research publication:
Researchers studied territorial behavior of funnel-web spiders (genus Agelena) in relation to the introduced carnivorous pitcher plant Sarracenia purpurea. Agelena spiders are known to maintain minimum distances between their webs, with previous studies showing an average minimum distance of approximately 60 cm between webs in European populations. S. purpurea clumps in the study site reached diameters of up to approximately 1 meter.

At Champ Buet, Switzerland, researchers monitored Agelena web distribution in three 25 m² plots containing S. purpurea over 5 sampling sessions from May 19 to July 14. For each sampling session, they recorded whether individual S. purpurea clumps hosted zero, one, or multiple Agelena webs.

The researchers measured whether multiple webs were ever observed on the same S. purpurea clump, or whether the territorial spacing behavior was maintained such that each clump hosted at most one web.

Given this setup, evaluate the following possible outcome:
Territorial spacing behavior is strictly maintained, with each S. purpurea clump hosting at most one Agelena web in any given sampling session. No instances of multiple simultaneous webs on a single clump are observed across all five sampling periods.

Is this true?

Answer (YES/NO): YES